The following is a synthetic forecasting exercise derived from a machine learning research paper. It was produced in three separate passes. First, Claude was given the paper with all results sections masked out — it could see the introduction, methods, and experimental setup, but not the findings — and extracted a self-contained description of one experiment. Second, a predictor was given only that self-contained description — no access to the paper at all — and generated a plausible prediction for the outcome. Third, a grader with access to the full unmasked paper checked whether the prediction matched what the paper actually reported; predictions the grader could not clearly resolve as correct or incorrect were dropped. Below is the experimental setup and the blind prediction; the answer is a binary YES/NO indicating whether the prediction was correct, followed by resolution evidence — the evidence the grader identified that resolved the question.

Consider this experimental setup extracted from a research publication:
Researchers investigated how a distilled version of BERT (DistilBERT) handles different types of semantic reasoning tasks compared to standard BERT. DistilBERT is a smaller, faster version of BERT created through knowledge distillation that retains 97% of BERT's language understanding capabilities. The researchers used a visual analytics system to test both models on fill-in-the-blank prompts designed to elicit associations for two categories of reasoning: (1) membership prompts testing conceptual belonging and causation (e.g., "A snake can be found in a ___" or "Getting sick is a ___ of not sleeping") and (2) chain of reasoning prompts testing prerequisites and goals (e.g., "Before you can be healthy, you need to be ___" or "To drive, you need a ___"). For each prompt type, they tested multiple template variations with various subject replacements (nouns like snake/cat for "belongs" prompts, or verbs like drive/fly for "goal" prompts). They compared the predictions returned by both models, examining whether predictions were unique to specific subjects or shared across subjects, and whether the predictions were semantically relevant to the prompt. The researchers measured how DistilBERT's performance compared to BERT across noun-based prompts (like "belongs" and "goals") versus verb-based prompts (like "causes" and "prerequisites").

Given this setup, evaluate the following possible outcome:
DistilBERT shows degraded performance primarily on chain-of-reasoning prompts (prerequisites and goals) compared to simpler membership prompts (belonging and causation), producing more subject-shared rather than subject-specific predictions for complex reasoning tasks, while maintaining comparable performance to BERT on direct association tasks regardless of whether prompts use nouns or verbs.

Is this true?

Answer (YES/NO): NO